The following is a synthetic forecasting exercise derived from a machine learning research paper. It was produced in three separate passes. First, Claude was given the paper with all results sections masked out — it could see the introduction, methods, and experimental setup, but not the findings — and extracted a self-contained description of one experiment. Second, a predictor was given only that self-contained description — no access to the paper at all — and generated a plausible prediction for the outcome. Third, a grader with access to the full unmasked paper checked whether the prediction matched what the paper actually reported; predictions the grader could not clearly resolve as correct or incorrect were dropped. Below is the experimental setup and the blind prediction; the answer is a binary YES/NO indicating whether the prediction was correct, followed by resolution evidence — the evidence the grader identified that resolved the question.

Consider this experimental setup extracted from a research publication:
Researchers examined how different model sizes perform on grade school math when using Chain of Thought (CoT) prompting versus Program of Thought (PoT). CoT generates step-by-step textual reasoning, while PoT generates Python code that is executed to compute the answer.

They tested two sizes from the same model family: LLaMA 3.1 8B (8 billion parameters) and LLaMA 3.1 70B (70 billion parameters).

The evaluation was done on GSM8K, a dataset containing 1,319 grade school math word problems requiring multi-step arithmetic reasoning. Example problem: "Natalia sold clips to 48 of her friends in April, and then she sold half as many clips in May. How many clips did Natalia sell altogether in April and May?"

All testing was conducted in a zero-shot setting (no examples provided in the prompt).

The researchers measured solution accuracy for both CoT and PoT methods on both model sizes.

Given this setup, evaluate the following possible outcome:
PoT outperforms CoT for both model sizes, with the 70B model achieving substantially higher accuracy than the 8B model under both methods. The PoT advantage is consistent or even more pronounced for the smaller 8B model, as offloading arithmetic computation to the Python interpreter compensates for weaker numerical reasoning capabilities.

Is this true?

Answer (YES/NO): NO